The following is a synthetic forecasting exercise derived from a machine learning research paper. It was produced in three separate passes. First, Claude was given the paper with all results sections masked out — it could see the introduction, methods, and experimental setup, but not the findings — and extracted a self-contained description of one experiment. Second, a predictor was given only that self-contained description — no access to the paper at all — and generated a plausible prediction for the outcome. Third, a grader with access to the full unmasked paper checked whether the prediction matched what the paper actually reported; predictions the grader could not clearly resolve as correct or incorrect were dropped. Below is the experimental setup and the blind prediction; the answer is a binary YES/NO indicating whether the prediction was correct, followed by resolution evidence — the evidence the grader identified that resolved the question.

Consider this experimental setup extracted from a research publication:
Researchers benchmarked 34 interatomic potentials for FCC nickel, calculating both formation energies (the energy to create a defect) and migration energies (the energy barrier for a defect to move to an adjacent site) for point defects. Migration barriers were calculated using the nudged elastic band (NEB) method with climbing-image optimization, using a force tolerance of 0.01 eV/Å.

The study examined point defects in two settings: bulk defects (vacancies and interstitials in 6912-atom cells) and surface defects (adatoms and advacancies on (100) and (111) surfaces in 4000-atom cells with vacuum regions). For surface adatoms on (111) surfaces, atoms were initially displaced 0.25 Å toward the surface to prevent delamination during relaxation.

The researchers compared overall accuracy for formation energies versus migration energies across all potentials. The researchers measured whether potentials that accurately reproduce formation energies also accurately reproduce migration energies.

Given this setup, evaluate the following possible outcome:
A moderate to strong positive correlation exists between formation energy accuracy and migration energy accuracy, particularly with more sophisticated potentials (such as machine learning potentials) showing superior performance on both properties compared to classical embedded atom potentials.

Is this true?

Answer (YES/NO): NO